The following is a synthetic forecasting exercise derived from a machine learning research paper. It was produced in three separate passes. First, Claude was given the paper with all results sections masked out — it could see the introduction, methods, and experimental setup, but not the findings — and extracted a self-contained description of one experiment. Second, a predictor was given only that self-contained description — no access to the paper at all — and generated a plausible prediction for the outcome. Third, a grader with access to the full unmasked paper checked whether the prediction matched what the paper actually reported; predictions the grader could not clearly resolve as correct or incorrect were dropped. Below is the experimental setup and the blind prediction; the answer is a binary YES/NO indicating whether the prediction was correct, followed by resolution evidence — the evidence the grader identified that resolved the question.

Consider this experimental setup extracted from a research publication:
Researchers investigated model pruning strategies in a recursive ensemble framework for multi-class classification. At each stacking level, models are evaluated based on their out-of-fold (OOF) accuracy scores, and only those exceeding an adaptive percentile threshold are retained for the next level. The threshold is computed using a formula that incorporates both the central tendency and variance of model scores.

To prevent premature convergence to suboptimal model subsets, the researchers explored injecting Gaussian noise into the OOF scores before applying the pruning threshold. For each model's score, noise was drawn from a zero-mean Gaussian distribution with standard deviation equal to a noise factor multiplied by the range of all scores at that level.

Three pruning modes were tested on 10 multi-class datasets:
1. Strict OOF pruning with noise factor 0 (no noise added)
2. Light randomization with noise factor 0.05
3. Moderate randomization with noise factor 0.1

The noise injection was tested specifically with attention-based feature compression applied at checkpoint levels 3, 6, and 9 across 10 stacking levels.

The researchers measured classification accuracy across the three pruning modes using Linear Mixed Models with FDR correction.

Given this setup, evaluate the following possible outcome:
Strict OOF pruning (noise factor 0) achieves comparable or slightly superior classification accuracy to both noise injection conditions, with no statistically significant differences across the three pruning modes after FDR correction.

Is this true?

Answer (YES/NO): NO